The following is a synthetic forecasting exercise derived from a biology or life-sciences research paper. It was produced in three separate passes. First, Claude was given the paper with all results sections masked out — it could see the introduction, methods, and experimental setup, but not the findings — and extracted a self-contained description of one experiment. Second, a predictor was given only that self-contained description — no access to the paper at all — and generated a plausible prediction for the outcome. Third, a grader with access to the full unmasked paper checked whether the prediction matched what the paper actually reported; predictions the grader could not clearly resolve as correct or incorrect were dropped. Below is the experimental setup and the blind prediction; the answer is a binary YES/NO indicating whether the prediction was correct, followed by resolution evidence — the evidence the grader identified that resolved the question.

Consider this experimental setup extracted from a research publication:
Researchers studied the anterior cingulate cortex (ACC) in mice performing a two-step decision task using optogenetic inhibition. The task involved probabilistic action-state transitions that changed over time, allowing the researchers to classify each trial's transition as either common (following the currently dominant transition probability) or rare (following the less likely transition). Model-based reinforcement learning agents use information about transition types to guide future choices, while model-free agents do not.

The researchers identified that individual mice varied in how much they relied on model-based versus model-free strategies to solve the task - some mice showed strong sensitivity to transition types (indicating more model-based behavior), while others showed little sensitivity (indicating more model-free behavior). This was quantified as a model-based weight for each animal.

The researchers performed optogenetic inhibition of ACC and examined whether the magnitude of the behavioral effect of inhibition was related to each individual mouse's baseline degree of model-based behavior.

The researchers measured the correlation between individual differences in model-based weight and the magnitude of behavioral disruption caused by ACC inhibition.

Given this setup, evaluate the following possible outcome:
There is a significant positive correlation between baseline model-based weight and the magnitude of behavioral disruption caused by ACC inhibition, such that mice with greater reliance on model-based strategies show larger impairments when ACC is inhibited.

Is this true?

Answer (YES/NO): NO